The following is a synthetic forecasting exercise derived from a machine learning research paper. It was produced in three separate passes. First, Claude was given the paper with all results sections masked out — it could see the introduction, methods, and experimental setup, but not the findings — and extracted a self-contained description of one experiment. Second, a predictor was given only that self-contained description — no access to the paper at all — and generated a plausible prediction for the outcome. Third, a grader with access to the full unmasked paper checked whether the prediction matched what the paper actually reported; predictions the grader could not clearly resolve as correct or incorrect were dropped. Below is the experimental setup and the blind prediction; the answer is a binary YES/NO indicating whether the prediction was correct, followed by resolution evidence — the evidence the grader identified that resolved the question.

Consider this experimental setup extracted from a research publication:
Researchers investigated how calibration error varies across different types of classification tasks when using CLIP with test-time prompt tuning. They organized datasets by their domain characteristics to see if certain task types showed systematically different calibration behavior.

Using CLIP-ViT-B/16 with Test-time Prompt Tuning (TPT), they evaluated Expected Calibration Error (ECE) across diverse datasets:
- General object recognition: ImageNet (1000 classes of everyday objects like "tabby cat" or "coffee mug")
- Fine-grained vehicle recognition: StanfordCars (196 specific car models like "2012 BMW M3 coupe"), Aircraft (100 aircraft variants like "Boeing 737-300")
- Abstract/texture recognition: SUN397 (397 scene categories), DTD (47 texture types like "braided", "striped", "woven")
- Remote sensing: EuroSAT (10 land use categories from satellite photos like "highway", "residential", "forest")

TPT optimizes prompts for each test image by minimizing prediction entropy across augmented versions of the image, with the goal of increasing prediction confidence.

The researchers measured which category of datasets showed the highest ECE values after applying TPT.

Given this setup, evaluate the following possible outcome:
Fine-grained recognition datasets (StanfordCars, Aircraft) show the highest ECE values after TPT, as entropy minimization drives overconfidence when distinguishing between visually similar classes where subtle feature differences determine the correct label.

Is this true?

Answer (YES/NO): NO